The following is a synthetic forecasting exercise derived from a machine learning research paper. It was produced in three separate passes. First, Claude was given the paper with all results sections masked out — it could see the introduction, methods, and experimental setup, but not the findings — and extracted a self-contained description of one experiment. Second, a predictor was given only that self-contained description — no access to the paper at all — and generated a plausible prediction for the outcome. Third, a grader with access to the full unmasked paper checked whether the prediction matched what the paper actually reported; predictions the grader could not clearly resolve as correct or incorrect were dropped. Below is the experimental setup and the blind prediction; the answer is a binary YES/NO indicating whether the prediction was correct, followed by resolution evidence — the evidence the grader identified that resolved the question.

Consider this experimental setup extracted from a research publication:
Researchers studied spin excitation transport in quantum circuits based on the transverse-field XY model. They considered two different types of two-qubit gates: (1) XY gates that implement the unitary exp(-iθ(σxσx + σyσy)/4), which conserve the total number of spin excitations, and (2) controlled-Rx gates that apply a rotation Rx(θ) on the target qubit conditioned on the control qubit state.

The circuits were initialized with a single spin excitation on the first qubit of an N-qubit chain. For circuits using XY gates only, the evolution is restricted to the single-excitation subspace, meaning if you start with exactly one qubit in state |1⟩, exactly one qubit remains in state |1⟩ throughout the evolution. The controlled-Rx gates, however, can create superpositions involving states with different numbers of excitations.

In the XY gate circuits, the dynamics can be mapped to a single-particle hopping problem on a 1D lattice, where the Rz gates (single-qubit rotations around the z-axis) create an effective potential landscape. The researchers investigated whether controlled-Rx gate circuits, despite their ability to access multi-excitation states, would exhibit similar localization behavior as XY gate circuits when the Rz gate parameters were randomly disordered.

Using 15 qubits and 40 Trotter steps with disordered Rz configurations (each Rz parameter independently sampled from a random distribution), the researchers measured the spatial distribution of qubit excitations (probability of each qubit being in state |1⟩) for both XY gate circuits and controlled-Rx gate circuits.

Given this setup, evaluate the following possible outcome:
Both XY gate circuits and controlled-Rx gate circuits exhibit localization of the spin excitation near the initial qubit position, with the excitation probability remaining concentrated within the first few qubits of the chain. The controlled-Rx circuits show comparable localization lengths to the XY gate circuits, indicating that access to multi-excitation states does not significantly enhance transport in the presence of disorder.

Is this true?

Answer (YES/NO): YES